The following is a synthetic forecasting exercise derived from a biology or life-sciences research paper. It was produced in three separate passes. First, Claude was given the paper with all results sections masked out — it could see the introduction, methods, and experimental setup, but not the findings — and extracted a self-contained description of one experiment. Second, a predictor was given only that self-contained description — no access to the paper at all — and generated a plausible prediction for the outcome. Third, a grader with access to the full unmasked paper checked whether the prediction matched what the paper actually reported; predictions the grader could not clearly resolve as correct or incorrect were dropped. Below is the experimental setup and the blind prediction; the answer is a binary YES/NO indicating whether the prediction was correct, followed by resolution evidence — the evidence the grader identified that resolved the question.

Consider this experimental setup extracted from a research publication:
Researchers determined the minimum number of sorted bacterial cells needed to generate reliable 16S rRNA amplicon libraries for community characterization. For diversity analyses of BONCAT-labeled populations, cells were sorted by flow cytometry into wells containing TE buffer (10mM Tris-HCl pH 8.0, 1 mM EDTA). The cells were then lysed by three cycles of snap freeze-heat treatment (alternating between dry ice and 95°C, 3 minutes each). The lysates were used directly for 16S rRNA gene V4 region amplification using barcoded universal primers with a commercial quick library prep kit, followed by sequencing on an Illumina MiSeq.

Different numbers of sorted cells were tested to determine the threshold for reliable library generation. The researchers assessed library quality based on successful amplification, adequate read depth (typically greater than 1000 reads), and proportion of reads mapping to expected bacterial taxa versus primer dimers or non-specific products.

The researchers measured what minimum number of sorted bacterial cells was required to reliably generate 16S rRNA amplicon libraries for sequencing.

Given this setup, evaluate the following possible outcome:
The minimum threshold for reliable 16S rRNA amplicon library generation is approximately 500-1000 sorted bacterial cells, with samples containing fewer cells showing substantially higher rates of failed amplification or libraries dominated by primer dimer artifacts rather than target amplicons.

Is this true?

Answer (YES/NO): NO